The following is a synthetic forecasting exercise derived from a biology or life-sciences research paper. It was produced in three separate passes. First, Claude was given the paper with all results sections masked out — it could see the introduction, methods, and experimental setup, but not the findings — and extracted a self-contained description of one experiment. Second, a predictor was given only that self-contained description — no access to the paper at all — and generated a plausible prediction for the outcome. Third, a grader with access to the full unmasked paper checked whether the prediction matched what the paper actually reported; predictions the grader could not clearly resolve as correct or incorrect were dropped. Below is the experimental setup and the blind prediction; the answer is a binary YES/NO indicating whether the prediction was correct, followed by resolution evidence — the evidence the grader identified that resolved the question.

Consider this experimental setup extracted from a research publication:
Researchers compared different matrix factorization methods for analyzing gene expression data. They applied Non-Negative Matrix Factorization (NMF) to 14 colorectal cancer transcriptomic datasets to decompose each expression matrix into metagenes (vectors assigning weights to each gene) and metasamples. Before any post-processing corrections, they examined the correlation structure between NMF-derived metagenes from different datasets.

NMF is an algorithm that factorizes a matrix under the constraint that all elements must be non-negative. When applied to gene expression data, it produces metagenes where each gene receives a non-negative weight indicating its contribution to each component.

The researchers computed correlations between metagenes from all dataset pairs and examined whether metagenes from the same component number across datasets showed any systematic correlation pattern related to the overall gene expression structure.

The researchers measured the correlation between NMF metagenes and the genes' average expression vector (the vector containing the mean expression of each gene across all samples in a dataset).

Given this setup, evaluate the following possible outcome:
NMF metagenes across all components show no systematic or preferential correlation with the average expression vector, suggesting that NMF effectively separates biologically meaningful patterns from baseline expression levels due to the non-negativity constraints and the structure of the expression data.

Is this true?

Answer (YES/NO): NO